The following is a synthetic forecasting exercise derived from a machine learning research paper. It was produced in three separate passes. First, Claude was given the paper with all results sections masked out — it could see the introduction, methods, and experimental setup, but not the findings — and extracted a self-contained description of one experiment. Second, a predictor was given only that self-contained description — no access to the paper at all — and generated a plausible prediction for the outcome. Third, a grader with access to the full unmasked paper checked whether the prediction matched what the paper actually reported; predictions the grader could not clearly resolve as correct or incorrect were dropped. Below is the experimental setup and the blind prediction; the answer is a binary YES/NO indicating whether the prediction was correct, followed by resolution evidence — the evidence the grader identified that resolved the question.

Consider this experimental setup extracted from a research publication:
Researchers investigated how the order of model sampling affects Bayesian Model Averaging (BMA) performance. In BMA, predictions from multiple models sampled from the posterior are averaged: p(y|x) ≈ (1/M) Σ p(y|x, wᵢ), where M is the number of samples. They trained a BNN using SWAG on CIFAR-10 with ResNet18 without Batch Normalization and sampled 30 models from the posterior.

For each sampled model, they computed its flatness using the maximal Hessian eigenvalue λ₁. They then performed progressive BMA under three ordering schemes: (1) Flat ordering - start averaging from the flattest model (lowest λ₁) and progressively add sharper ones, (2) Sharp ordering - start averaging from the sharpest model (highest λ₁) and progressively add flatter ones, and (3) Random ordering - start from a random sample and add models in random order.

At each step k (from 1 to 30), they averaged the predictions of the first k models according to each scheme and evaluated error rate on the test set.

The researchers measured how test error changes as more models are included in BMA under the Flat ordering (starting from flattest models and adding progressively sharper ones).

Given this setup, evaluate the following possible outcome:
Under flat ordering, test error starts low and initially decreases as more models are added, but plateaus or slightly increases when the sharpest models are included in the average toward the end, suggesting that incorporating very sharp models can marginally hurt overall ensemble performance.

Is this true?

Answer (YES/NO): NO